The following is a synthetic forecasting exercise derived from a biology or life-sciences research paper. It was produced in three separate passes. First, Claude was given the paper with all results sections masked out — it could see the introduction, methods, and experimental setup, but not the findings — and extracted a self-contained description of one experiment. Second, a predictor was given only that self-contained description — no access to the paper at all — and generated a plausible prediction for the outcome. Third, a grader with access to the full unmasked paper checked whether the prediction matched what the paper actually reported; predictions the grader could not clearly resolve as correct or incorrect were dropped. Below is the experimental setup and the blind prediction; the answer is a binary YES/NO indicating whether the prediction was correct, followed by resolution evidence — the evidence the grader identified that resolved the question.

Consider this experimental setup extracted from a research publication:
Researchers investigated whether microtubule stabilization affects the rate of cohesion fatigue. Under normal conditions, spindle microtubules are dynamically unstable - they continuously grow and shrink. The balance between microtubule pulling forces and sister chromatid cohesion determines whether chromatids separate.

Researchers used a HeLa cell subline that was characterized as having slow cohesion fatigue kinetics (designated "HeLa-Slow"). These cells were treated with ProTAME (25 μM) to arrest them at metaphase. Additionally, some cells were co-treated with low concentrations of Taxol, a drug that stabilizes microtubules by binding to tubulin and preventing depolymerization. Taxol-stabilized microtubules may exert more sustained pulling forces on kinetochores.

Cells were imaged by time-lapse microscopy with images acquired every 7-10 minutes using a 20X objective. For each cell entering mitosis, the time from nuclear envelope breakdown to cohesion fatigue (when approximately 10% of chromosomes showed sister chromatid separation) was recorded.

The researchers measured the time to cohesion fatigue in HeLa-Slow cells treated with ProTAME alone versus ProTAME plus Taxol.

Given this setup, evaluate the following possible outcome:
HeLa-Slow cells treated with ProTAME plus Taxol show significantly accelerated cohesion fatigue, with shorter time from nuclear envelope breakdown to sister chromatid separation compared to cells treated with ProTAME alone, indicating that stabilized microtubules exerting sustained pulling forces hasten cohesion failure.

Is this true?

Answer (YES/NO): YES